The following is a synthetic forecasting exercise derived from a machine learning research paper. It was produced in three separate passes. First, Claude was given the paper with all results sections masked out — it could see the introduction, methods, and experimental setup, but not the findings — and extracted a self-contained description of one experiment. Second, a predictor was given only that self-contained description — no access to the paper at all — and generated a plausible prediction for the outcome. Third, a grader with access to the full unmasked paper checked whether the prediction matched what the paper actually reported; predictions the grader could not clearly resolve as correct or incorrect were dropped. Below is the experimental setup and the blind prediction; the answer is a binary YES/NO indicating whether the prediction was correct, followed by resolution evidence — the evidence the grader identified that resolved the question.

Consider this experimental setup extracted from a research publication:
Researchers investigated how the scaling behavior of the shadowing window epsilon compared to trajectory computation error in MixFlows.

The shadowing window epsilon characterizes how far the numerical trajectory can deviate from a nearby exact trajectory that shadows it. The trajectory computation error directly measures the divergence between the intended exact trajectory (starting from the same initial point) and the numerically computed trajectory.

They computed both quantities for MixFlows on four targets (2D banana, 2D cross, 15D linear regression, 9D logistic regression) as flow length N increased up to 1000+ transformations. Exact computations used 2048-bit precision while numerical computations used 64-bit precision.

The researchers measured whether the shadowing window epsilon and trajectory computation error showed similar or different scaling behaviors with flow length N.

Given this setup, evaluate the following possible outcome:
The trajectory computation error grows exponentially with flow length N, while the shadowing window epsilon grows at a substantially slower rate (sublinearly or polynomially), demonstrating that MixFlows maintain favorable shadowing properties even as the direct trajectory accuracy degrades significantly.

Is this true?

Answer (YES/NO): YES